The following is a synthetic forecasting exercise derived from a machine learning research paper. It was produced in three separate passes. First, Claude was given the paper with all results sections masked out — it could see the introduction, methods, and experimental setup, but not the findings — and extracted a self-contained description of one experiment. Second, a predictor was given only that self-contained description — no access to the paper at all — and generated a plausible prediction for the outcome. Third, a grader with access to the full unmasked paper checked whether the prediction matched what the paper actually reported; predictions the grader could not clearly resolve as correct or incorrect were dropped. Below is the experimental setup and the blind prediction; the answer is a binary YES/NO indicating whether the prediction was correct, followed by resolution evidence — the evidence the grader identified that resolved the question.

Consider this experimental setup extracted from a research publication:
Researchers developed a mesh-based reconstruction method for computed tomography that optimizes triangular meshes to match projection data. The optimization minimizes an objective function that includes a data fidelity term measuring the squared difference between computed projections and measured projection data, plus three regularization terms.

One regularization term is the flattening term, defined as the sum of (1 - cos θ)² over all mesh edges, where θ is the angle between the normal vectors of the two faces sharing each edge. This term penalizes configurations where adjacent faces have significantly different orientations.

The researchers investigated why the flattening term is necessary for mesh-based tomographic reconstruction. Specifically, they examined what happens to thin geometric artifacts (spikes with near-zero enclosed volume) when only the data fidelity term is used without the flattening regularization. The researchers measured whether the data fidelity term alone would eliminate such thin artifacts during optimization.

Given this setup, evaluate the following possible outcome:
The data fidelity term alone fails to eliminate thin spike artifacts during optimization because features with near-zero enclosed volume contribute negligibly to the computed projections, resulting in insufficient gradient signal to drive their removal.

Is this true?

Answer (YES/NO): YES